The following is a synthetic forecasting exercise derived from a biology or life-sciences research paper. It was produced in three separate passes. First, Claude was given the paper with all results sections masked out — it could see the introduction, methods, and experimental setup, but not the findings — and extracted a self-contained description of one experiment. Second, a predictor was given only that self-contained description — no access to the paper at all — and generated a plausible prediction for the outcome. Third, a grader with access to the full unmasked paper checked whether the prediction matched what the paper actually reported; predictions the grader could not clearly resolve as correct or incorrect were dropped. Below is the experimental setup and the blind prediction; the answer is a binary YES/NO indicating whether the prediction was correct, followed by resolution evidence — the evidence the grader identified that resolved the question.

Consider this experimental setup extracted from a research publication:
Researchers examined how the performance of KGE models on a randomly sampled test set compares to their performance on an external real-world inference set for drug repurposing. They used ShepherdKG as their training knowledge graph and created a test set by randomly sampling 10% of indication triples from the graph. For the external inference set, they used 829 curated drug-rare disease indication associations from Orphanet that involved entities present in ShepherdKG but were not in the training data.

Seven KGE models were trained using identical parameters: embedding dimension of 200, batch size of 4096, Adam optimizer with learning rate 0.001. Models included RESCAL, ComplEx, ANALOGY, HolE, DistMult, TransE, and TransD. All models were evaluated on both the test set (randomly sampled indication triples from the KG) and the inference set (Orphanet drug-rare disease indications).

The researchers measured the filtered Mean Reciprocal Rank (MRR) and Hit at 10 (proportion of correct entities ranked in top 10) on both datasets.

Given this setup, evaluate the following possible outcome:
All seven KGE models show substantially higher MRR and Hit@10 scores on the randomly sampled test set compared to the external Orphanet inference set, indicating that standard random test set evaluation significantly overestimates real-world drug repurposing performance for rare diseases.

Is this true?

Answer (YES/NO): YES